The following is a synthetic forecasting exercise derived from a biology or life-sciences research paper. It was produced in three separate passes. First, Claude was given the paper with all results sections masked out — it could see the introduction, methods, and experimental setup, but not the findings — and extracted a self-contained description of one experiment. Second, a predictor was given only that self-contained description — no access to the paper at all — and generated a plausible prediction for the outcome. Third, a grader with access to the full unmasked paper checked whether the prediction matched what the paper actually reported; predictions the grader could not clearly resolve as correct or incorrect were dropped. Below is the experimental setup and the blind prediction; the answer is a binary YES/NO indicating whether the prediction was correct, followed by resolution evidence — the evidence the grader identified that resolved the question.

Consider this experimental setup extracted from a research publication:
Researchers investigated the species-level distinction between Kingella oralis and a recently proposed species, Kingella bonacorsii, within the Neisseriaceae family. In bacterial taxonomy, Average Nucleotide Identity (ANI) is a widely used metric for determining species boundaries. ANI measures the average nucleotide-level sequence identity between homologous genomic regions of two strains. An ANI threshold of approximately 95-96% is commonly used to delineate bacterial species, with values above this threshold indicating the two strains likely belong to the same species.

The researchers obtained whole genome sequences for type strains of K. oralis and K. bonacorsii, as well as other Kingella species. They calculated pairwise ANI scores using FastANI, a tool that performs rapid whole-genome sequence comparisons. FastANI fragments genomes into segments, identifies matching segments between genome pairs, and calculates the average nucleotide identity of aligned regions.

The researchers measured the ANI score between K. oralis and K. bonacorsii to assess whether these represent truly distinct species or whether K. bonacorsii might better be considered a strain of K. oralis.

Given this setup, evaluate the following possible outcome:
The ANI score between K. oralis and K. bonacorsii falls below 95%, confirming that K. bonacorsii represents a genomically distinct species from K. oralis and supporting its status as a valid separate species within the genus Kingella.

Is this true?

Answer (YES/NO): NO